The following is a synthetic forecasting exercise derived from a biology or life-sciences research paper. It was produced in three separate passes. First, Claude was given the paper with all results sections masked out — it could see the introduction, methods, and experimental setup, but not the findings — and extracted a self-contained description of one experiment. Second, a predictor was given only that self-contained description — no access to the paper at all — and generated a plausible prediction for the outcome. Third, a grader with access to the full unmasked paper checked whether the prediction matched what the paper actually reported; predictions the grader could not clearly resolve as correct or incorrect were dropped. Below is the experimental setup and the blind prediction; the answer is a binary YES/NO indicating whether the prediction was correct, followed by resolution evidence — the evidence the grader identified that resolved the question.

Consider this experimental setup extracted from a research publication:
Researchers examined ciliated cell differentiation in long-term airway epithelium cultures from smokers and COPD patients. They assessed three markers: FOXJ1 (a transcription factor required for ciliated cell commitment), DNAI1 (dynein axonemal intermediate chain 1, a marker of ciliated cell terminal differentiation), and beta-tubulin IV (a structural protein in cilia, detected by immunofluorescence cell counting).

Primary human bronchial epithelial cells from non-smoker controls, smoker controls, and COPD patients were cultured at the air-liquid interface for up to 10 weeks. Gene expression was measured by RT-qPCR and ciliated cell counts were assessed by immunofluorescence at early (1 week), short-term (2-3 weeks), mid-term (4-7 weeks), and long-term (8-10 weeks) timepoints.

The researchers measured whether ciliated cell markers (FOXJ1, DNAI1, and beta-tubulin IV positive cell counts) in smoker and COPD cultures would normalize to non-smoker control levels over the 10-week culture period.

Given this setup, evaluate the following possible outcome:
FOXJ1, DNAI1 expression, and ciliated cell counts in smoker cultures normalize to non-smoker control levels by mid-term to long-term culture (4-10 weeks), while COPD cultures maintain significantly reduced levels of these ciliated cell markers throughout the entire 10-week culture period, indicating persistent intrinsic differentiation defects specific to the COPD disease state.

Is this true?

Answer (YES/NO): NO